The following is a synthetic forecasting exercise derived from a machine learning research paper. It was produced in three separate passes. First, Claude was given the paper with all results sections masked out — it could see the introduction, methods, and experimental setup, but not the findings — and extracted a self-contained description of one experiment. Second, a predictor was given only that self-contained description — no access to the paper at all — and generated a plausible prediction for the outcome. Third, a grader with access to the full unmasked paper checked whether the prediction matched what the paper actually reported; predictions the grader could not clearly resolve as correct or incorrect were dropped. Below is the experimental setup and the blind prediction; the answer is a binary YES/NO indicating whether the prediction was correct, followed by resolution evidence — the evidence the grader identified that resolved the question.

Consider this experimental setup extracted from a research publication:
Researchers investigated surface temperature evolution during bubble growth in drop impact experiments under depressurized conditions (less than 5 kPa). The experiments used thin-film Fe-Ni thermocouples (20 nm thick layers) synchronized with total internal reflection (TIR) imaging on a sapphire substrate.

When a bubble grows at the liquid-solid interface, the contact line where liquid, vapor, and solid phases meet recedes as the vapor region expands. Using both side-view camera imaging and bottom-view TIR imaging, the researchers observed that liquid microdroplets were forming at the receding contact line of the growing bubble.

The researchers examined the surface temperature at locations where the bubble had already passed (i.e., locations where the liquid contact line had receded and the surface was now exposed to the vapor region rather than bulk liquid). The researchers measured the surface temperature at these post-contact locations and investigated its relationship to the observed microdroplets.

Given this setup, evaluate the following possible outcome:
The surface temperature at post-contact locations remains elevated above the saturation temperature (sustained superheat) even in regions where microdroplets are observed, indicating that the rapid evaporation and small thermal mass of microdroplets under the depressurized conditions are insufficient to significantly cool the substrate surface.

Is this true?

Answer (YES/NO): NO